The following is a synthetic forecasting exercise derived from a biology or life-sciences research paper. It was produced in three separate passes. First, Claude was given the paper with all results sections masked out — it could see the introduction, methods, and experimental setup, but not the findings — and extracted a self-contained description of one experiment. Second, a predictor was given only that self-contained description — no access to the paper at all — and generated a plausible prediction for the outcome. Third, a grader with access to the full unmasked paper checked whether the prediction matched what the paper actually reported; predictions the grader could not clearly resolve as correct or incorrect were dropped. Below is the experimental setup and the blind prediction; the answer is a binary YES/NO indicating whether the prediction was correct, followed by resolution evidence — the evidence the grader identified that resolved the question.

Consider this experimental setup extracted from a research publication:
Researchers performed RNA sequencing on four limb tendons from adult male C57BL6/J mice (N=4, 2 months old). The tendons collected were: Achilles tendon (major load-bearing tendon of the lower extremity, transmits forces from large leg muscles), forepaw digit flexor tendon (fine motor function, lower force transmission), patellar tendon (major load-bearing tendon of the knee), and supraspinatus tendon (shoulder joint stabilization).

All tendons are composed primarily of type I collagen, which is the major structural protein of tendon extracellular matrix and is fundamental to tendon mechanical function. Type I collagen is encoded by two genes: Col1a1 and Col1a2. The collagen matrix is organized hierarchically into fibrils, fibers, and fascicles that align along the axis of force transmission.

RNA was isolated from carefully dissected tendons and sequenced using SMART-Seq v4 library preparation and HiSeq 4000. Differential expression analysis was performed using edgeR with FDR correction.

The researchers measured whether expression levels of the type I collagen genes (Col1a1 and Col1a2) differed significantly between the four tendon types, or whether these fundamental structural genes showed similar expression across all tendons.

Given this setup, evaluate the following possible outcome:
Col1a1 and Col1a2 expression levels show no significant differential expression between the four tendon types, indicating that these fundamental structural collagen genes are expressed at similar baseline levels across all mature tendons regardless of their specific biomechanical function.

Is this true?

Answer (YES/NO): NO